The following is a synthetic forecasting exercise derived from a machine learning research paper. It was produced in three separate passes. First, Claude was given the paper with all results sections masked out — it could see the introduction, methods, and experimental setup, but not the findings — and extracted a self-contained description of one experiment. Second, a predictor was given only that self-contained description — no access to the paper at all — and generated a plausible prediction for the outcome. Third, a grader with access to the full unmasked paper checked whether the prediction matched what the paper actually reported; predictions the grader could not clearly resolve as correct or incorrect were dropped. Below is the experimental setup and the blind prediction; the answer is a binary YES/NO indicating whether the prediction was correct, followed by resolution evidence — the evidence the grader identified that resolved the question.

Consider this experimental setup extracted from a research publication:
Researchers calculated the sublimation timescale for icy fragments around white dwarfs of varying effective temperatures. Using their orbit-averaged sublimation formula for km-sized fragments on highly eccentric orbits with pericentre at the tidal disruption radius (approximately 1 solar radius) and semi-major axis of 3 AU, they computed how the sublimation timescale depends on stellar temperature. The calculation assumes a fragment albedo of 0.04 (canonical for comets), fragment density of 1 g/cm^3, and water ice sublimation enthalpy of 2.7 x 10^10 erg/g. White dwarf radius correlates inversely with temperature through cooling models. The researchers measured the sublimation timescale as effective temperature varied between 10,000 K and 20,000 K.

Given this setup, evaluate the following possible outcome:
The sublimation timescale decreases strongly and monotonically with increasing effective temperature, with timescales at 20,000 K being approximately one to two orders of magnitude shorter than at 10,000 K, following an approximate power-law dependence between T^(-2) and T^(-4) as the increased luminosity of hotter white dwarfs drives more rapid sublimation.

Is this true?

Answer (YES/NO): YES